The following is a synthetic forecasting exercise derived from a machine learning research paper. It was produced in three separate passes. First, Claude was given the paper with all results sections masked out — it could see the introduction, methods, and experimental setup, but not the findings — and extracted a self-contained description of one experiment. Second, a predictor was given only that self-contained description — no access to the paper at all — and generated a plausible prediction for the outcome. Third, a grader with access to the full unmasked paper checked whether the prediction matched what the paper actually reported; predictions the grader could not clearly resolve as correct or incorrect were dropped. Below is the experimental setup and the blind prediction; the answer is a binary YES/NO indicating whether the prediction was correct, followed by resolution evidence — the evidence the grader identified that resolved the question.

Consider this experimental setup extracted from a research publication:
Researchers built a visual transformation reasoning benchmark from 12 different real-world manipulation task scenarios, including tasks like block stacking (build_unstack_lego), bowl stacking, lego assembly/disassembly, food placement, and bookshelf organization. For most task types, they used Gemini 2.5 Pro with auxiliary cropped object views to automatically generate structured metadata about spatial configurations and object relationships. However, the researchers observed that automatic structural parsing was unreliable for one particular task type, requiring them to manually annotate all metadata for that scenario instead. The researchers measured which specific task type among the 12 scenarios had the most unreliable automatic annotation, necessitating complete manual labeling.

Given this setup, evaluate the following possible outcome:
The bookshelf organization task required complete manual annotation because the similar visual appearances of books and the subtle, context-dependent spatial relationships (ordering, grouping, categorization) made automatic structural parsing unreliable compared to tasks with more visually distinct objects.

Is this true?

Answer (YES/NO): NO